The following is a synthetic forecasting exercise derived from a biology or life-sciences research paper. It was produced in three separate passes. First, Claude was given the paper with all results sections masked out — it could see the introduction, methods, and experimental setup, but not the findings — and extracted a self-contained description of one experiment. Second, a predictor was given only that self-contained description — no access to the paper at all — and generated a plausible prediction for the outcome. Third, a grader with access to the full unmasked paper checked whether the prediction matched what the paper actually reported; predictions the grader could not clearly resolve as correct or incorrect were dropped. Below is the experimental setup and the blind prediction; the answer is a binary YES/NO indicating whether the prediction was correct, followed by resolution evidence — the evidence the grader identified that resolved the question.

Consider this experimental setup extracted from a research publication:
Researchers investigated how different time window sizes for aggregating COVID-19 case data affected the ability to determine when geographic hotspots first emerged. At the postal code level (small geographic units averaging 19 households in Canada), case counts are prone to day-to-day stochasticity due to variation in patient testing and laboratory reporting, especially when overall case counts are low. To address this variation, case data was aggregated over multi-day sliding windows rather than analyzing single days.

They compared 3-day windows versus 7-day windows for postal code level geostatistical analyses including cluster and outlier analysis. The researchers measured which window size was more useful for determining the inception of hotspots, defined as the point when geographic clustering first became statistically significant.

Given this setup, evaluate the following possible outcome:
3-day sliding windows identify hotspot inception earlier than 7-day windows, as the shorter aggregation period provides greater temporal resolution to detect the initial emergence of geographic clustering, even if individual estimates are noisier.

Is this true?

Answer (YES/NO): YES